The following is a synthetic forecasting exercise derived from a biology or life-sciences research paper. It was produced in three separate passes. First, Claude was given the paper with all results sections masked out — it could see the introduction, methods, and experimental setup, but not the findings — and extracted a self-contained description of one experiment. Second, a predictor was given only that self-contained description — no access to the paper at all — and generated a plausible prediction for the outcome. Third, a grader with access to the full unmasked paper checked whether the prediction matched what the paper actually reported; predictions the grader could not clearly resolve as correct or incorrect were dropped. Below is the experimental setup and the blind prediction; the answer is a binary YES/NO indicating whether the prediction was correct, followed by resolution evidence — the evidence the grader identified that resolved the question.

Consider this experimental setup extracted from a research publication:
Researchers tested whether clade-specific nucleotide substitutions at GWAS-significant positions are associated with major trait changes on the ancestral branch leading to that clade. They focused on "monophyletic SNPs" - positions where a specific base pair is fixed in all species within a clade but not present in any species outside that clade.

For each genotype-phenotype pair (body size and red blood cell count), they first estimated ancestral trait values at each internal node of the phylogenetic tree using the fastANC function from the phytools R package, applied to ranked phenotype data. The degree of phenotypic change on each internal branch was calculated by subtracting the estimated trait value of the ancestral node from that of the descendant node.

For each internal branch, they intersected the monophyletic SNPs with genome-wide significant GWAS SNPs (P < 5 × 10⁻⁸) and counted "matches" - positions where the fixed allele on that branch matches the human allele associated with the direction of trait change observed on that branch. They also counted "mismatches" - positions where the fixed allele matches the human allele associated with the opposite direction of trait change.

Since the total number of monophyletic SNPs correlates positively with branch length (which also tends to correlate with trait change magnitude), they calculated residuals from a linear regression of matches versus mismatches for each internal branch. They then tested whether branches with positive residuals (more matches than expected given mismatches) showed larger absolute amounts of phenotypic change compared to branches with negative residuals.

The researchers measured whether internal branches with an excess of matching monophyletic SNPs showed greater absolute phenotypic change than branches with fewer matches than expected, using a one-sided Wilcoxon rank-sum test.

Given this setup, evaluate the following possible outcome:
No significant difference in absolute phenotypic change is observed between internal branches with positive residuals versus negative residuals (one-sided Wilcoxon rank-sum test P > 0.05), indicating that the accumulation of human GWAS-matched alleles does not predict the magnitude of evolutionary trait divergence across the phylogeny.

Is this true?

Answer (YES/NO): NO